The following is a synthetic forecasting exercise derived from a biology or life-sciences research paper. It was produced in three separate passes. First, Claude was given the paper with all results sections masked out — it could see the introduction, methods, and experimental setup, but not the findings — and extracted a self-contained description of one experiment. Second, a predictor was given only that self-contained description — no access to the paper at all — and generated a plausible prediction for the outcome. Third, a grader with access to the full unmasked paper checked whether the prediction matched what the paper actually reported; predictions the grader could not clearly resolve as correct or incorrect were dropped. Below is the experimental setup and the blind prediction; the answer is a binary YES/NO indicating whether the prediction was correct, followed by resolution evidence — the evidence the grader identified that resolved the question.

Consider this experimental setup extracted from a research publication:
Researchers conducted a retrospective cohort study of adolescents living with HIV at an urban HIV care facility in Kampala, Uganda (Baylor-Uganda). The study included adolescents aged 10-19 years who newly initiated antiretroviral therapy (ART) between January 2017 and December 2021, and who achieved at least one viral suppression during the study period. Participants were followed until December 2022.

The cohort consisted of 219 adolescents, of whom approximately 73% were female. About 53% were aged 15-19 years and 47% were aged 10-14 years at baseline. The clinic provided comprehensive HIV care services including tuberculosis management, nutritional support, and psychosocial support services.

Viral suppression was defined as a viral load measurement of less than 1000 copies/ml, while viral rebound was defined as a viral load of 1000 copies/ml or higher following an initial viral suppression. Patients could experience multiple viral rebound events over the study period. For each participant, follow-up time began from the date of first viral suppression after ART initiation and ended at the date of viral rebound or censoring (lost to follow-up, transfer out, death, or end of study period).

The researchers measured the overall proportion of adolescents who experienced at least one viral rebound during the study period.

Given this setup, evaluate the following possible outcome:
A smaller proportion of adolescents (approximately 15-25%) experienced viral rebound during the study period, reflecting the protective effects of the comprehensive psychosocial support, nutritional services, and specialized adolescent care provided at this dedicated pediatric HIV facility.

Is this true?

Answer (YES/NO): NO